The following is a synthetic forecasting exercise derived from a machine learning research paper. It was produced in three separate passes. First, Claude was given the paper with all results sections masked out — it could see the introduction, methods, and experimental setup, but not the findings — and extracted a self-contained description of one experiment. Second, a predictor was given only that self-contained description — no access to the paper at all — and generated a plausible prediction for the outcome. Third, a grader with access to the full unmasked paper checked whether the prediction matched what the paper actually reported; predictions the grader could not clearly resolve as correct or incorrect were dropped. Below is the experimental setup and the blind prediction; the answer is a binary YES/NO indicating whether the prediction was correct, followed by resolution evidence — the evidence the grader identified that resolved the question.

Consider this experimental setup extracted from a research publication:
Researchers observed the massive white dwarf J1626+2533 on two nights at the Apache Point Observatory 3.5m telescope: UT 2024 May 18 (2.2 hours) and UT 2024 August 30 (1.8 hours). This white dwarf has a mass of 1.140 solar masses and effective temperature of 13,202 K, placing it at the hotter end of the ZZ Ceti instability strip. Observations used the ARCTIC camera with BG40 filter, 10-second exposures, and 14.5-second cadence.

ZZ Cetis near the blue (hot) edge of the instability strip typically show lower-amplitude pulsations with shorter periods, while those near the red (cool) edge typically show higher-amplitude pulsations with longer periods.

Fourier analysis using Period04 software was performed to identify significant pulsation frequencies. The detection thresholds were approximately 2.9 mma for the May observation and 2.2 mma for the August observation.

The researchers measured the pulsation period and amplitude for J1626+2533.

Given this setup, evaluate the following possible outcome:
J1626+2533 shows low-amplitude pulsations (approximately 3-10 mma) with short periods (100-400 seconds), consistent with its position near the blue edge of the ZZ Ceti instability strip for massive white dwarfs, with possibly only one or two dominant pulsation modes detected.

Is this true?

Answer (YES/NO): NO